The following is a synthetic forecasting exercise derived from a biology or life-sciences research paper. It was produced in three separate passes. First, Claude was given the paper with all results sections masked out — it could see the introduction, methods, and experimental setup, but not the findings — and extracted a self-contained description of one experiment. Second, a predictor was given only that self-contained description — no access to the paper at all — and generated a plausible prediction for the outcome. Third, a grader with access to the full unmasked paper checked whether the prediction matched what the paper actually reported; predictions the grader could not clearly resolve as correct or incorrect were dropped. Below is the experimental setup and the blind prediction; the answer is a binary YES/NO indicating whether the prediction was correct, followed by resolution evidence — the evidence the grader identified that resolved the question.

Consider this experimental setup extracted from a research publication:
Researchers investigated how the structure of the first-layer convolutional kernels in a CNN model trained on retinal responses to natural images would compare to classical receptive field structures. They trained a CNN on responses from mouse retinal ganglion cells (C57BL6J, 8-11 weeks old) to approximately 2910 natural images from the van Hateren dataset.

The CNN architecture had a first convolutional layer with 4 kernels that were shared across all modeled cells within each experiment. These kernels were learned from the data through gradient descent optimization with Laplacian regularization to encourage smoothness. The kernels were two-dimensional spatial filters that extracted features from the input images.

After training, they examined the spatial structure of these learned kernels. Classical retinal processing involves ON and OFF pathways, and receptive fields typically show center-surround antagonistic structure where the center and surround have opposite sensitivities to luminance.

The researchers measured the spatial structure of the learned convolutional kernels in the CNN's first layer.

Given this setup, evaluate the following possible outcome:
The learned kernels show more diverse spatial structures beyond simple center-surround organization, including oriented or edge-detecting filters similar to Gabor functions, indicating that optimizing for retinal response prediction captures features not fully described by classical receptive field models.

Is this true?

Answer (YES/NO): NO